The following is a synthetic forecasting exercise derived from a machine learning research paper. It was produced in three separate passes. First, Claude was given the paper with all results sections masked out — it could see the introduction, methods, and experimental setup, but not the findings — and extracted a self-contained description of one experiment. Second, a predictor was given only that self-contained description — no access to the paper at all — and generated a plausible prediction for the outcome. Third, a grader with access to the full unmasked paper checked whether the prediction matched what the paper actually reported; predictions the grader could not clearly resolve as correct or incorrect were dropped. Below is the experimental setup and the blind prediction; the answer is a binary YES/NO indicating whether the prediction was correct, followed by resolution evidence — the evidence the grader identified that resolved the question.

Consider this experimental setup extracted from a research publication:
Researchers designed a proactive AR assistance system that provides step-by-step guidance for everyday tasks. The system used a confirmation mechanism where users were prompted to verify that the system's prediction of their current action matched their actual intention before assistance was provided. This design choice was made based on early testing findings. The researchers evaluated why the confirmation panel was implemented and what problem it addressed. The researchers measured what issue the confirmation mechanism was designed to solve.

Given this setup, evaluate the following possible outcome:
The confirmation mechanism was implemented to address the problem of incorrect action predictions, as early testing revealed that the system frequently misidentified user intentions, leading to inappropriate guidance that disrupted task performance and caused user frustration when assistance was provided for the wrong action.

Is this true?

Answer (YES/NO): NO